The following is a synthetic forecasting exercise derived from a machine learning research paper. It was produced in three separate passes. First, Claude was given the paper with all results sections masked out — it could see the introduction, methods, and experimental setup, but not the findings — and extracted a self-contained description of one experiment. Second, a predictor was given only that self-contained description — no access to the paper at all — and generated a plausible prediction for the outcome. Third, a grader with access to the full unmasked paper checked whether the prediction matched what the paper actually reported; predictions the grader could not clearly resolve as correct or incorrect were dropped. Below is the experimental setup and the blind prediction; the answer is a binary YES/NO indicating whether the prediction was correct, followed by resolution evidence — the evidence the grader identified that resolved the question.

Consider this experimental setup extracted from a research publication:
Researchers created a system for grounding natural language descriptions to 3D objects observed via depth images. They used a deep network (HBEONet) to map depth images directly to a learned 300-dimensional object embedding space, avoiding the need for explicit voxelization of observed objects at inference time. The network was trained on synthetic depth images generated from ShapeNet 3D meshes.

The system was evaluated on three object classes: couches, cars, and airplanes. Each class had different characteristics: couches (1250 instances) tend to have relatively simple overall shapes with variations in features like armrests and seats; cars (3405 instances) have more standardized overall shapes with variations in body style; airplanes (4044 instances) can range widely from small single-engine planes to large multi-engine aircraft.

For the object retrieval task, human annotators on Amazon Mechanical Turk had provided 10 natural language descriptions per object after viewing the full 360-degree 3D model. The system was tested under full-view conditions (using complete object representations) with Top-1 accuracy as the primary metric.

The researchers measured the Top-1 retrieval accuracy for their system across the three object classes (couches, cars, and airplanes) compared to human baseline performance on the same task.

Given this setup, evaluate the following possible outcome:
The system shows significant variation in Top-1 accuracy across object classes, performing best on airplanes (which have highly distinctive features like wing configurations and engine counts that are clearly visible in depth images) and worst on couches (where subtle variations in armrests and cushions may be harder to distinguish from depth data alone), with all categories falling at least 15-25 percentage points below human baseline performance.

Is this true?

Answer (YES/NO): NO